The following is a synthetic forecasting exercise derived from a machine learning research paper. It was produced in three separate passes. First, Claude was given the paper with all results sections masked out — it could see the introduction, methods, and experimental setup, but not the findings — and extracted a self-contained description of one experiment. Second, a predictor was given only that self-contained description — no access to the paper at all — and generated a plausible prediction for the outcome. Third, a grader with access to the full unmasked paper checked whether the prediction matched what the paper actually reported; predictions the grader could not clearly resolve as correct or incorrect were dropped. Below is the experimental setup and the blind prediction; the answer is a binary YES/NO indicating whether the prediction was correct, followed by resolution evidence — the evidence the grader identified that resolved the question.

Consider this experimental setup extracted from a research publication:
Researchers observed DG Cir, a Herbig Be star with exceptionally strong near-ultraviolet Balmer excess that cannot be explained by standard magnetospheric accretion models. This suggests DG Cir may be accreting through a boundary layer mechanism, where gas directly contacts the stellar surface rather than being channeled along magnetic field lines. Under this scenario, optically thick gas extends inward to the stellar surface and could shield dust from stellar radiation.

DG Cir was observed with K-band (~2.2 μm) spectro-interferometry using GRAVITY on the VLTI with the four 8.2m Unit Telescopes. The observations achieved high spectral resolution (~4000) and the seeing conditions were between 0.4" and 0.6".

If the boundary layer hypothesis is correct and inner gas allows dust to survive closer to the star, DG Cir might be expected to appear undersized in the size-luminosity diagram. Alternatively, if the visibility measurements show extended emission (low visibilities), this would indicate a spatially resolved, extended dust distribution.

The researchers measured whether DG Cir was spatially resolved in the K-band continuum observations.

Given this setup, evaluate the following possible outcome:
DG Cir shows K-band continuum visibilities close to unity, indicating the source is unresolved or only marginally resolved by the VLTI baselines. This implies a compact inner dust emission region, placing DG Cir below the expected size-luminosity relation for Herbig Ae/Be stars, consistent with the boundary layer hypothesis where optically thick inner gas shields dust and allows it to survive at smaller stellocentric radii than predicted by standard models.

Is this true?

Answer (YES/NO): NO